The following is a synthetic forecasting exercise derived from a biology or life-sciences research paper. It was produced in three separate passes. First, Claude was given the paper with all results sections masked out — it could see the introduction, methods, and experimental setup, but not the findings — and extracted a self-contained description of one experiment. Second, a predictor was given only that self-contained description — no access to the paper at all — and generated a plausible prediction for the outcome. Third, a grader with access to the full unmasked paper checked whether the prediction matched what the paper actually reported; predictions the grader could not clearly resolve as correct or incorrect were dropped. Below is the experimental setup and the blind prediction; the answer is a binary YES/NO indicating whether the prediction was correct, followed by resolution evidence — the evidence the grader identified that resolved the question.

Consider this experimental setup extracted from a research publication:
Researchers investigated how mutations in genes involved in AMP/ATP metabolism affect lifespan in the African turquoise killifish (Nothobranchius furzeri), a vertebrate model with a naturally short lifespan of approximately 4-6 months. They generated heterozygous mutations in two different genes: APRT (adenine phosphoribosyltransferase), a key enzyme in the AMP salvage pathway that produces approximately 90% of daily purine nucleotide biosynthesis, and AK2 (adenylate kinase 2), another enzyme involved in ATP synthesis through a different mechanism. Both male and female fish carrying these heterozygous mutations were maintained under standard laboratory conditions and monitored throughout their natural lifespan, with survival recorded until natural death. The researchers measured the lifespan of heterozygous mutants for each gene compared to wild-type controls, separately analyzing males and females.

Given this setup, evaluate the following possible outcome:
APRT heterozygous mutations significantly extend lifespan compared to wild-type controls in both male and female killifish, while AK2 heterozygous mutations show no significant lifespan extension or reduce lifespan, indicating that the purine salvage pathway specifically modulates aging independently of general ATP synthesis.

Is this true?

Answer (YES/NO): NO